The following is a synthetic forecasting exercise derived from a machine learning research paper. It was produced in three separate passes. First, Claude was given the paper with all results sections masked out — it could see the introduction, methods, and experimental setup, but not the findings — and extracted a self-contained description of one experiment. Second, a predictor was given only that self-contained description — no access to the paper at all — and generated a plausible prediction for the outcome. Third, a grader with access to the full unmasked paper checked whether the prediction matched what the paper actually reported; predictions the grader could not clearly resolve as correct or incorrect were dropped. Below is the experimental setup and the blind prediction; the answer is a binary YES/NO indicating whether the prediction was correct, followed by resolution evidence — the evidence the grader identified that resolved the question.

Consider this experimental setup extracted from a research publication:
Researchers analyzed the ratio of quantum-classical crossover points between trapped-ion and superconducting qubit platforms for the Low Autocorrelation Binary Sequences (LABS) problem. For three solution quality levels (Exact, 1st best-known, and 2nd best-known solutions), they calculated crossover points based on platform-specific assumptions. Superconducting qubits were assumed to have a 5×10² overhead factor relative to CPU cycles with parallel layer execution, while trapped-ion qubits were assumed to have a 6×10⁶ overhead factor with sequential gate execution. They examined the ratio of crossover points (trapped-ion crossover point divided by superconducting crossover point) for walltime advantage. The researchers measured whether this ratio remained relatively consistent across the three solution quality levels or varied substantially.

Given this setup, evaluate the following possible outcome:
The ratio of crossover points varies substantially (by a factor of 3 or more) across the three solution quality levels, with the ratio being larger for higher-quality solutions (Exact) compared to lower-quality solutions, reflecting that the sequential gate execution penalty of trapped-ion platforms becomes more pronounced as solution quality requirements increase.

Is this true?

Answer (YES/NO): NO